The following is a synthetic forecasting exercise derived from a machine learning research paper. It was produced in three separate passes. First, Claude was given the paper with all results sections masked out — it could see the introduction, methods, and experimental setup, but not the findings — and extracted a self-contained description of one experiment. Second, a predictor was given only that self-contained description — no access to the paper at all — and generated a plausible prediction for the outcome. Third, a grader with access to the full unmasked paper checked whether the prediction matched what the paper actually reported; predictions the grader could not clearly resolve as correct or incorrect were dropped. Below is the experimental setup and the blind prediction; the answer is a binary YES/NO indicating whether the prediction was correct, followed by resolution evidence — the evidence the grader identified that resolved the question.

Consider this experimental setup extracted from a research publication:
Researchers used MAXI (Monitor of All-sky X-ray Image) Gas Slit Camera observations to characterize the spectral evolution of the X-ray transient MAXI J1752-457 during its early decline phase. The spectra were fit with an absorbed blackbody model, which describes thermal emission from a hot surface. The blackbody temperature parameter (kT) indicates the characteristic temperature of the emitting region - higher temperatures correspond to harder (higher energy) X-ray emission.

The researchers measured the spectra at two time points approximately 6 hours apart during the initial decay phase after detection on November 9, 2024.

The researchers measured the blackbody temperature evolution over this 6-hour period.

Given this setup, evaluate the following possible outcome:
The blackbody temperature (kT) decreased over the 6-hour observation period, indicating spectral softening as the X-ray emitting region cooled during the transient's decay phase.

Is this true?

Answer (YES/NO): YES